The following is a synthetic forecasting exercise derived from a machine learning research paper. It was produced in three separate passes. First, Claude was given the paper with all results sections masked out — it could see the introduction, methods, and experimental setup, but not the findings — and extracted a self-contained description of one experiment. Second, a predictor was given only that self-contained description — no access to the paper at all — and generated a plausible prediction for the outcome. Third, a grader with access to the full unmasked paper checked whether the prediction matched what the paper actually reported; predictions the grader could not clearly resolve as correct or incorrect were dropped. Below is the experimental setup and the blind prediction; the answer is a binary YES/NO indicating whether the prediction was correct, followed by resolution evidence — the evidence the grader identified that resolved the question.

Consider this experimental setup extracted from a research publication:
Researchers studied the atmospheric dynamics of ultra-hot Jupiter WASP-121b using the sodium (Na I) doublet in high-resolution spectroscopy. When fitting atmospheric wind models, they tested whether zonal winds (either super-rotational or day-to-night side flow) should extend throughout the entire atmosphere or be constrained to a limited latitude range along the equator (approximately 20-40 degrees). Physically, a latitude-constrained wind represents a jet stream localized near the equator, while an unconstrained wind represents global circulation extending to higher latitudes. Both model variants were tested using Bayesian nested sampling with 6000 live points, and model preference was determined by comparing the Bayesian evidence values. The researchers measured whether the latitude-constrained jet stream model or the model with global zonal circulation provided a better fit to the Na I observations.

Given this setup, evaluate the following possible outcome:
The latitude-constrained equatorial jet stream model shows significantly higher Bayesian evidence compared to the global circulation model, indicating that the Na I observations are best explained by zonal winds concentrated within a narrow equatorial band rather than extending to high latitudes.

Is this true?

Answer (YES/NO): YES